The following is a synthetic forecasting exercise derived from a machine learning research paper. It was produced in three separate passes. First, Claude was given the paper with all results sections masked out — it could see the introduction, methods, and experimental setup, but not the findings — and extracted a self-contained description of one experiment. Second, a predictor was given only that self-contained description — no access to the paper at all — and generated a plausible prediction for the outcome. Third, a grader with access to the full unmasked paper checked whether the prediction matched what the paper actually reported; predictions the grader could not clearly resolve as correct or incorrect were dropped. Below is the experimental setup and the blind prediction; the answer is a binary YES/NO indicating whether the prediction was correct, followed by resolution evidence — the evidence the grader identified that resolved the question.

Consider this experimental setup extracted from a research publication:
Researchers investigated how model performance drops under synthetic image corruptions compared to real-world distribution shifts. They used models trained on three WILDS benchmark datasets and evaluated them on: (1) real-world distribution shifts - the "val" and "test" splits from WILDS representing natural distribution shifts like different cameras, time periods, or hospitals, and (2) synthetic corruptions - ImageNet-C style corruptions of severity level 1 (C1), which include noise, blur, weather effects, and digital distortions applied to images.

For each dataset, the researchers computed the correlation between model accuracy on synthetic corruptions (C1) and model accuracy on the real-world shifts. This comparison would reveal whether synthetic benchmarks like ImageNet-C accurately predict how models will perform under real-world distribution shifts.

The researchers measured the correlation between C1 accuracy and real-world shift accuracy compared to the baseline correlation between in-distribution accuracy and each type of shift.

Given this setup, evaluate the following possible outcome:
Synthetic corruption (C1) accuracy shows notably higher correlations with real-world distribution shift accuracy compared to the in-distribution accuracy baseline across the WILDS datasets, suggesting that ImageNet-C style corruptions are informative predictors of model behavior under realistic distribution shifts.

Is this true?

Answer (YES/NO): NO